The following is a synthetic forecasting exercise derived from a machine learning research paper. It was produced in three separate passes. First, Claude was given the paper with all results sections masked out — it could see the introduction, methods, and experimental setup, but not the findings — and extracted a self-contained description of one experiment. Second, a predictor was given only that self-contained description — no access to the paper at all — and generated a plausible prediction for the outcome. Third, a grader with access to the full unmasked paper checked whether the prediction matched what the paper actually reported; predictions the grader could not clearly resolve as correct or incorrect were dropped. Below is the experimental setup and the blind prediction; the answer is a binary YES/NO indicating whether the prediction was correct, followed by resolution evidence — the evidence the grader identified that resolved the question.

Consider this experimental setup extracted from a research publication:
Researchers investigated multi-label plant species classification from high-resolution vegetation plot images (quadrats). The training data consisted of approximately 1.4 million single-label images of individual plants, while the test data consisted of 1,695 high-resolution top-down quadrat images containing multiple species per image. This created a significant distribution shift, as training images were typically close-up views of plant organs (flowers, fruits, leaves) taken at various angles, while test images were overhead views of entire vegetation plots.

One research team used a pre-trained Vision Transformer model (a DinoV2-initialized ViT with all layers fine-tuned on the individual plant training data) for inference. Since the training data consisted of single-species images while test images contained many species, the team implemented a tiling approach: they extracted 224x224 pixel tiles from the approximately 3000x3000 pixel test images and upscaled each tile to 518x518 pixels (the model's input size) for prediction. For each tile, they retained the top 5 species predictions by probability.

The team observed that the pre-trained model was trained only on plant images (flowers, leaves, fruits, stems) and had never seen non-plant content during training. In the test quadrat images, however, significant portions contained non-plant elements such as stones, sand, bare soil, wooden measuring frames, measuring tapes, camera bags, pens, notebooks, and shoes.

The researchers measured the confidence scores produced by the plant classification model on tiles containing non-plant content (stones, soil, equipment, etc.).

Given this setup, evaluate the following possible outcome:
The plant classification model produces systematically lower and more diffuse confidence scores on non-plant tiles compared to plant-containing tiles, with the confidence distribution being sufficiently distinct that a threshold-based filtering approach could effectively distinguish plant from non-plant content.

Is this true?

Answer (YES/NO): NO